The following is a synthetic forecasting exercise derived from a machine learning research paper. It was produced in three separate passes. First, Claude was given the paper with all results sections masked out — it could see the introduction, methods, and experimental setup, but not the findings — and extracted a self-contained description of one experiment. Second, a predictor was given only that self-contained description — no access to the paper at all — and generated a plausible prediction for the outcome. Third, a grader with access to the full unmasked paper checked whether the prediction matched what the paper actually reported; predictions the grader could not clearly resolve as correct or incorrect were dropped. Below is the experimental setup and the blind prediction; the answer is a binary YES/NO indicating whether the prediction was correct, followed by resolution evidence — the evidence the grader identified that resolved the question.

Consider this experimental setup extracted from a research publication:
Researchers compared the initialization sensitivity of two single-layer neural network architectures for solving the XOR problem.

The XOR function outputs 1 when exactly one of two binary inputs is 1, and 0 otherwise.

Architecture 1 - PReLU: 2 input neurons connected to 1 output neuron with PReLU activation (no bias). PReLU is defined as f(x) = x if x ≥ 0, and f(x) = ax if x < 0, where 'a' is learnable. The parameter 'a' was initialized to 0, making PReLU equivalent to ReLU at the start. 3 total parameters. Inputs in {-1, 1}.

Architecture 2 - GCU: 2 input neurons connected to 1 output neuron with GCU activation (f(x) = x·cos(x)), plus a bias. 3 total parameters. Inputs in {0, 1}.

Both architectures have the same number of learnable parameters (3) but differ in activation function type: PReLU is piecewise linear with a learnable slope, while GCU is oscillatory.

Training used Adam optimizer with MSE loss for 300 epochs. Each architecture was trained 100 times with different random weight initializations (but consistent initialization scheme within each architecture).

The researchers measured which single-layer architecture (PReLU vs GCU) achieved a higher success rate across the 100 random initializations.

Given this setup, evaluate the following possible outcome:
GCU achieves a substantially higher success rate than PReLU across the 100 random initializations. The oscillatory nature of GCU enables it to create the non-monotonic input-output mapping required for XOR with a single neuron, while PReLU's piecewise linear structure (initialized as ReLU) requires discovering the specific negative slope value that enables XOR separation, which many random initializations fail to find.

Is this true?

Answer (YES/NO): NO